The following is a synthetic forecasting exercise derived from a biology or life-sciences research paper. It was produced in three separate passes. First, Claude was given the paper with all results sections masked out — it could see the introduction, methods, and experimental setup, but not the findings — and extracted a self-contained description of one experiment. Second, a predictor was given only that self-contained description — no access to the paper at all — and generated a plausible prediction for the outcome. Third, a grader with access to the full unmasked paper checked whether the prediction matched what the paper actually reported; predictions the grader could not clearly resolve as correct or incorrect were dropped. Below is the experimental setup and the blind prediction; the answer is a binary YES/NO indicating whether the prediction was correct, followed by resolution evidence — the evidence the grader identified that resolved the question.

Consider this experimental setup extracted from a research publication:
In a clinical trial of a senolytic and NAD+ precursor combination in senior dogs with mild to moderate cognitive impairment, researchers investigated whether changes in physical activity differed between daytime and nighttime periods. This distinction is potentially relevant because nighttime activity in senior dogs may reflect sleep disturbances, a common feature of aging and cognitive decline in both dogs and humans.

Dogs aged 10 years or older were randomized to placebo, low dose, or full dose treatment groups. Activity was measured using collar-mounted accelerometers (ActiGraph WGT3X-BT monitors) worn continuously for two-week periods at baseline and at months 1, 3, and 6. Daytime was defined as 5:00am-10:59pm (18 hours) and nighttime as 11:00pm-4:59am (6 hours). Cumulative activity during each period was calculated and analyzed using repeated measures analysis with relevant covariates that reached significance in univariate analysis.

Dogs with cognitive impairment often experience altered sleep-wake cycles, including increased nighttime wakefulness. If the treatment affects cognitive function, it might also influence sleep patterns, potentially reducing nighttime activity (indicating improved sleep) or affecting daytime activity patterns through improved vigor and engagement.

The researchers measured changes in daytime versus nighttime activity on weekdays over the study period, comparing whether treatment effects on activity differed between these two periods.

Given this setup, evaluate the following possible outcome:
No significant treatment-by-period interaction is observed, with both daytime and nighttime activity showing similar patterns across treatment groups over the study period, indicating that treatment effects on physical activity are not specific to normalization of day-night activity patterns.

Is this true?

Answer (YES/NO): YES